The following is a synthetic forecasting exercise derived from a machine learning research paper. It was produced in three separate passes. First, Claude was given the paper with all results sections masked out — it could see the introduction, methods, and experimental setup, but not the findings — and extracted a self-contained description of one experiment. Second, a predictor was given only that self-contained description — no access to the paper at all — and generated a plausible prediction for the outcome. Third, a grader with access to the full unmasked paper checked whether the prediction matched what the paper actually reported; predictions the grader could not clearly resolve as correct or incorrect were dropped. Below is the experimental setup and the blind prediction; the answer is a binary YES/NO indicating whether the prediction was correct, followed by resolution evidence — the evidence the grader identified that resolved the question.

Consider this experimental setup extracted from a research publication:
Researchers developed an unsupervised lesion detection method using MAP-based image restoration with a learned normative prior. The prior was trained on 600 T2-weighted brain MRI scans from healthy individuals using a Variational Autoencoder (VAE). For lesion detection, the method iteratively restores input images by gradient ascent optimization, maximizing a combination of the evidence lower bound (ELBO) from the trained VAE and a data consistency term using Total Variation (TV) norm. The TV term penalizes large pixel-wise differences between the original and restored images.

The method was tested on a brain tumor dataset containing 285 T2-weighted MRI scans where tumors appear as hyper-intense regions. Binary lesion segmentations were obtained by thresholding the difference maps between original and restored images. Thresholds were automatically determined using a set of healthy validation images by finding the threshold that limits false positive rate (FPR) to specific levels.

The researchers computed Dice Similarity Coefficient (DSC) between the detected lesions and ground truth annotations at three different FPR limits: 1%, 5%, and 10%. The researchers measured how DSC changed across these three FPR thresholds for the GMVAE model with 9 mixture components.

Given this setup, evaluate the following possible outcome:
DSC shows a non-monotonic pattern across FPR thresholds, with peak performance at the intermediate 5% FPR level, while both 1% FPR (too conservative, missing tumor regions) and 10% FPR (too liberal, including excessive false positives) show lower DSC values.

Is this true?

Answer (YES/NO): YES